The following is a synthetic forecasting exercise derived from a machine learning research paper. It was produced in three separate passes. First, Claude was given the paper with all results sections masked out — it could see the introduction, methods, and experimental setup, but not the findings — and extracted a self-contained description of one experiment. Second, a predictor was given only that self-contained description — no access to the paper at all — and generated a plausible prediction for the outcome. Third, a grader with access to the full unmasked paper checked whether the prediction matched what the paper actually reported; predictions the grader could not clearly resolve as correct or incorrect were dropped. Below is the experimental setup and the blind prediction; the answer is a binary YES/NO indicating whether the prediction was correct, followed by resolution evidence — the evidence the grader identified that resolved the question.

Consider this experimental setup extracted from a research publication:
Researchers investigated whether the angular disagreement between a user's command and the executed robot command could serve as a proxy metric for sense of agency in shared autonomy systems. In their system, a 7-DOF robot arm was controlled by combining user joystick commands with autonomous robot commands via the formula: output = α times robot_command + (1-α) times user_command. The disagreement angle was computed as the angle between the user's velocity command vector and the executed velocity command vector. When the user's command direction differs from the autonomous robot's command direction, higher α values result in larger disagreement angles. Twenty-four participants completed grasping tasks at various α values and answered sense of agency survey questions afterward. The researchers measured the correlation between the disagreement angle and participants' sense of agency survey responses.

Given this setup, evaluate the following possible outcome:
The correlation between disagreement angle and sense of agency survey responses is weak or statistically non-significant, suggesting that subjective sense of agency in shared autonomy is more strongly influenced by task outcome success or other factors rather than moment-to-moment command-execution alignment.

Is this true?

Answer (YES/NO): NO